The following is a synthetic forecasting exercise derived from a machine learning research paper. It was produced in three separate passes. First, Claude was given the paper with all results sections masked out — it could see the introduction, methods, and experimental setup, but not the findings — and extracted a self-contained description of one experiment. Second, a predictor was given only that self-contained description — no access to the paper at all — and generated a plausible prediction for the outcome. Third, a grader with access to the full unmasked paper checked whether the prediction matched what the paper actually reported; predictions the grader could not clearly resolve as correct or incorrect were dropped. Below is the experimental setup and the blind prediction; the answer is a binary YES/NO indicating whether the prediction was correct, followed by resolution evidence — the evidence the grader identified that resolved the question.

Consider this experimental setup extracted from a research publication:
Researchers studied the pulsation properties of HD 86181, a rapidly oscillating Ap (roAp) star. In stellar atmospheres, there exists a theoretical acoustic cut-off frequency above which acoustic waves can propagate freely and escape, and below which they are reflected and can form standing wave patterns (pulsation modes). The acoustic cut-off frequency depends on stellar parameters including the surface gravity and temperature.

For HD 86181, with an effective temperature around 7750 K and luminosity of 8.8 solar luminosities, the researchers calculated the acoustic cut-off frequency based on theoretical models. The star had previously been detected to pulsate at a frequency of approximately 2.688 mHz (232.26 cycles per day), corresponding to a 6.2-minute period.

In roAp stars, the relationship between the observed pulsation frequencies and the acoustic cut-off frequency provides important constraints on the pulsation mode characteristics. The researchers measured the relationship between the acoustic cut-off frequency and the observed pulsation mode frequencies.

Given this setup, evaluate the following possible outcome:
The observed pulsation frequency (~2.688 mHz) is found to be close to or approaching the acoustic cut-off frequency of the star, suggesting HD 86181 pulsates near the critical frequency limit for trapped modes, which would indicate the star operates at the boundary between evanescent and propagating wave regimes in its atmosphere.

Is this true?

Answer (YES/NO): YES